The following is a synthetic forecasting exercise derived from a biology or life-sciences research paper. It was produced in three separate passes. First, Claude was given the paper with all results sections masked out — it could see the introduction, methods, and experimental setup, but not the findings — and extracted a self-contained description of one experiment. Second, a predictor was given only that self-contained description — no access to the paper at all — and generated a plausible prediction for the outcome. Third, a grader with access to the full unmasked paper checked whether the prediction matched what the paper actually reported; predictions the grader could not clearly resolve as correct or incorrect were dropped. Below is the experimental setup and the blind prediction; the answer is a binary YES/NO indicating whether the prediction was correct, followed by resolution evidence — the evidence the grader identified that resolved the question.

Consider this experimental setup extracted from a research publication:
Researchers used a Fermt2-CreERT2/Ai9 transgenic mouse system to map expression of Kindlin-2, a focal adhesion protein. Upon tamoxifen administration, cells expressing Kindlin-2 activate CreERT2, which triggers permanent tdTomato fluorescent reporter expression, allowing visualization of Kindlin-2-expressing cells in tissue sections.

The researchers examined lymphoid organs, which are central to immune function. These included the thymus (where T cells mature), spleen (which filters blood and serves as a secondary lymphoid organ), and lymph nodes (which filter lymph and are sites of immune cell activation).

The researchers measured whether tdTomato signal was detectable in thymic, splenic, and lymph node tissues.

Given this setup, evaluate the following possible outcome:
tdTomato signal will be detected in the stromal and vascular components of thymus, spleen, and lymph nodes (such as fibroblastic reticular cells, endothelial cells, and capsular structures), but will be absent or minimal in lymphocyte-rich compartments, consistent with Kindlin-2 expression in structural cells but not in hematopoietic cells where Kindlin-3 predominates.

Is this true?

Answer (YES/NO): NO